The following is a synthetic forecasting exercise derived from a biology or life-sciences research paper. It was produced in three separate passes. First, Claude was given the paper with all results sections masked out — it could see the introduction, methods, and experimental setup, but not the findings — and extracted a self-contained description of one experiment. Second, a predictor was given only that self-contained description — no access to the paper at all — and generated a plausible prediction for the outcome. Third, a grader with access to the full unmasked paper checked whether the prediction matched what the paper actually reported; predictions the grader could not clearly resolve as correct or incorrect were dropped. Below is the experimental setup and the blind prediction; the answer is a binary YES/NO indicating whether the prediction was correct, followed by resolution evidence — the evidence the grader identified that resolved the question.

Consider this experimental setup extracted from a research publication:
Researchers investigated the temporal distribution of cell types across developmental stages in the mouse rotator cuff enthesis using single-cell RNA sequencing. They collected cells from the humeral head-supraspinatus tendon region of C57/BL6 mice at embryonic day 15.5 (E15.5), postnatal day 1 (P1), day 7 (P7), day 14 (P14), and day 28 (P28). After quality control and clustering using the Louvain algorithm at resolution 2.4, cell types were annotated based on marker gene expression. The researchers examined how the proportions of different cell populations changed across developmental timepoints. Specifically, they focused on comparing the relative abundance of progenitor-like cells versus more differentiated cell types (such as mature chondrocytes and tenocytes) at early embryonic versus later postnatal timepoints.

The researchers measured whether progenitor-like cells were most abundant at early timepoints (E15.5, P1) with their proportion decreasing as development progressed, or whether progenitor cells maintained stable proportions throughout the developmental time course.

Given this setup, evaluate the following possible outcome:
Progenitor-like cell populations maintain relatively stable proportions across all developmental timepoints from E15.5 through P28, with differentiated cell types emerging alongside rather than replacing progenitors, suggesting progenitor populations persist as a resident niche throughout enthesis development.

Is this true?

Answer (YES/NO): NO